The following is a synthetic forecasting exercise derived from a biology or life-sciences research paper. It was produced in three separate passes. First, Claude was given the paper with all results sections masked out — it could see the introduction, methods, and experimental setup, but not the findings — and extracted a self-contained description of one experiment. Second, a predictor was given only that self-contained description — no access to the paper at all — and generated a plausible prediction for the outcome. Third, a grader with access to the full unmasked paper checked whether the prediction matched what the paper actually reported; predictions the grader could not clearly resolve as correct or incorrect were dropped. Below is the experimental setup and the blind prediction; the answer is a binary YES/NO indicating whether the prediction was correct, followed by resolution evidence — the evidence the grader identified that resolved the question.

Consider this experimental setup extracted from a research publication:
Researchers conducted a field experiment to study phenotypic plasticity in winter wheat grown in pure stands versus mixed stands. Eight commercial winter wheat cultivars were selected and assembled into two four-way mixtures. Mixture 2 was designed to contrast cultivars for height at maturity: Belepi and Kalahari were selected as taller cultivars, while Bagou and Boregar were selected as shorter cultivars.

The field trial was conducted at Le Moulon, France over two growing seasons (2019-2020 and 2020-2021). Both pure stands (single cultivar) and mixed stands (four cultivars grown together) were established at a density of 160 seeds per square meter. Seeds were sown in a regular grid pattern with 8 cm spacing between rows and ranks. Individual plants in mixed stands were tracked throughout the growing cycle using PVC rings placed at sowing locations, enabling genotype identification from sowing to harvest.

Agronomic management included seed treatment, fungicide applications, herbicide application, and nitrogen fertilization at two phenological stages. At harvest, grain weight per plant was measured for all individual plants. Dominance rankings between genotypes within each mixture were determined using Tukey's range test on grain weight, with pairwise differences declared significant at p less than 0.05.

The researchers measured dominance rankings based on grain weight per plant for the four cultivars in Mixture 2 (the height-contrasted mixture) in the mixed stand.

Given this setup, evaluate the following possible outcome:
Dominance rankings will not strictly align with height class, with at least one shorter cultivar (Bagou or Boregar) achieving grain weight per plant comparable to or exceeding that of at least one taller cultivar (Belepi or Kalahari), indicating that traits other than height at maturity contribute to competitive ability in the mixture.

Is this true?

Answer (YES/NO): YES